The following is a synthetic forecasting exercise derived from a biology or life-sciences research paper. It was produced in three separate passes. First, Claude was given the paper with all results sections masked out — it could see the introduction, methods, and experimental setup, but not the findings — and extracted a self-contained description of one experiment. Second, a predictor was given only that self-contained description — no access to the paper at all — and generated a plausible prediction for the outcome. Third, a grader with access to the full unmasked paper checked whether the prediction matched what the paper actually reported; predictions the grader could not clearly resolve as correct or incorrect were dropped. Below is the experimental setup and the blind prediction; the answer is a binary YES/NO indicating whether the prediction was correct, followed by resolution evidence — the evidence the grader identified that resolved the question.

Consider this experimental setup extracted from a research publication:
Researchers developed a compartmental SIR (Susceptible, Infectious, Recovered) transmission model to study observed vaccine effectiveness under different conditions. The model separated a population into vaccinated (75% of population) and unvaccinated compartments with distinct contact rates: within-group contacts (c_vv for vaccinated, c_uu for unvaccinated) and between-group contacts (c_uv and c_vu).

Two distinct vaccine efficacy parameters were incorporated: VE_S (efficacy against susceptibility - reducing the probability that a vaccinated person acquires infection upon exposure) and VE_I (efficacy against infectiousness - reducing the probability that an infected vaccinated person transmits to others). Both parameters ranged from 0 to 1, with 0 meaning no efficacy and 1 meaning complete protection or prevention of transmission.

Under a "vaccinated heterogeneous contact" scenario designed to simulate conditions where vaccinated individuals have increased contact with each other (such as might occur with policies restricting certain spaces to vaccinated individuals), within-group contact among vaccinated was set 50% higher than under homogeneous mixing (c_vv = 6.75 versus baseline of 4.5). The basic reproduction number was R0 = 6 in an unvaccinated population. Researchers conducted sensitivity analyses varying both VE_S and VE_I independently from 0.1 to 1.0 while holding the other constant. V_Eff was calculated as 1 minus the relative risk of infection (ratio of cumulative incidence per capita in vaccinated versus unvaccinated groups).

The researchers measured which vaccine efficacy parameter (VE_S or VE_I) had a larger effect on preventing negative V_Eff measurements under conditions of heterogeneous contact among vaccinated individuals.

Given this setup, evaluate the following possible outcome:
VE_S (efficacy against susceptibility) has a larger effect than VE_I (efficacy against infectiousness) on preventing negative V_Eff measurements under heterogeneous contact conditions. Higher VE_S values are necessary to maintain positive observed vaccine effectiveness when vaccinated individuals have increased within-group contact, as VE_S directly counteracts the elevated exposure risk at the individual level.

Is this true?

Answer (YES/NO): YES